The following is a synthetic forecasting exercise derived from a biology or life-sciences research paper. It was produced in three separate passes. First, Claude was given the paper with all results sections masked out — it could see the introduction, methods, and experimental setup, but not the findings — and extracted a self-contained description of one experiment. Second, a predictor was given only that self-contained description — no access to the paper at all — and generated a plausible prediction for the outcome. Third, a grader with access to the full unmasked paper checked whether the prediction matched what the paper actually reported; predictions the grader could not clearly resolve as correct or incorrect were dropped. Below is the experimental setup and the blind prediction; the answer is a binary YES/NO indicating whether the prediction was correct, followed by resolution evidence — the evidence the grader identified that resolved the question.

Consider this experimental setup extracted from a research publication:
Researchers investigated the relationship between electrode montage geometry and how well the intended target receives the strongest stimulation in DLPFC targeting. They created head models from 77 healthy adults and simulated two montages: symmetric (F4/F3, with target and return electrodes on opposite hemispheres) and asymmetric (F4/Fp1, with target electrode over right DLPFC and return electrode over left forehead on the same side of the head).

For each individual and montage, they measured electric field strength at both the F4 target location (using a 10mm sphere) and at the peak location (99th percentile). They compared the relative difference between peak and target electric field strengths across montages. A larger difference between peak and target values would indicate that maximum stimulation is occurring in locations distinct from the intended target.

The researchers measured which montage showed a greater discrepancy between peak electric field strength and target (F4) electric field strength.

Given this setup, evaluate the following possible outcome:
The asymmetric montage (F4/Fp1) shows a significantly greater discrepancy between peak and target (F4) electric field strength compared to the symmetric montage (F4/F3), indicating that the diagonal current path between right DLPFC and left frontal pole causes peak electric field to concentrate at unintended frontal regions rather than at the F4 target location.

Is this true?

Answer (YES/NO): NO